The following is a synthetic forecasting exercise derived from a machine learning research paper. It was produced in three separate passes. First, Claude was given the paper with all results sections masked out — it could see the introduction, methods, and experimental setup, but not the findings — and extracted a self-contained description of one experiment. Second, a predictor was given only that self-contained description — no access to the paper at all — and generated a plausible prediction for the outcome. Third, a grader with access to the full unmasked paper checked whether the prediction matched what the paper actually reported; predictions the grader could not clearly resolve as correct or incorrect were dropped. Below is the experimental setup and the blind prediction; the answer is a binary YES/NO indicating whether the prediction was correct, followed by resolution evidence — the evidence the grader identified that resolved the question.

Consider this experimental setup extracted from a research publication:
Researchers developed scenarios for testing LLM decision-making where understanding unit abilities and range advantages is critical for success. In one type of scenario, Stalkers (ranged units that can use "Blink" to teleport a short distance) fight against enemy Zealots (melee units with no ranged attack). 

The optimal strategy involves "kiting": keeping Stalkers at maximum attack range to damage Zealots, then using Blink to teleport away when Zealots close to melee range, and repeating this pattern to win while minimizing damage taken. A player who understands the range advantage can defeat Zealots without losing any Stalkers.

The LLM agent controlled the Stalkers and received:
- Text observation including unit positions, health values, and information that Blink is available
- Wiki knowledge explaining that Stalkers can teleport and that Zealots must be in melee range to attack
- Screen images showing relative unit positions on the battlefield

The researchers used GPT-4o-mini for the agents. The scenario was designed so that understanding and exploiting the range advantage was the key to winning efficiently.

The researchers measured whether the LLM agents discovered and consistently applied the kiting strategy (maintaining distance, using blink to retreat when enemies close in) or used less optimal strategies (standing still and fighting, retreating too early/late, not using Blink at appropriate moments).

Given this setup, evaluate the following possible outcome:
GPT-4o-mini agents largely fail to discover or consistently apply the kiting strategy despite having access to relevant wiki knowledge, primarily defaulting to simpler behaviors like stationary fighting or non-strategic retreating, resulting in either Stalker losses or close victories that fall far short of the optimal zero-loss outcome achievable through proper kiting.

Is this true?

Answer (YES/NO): YES